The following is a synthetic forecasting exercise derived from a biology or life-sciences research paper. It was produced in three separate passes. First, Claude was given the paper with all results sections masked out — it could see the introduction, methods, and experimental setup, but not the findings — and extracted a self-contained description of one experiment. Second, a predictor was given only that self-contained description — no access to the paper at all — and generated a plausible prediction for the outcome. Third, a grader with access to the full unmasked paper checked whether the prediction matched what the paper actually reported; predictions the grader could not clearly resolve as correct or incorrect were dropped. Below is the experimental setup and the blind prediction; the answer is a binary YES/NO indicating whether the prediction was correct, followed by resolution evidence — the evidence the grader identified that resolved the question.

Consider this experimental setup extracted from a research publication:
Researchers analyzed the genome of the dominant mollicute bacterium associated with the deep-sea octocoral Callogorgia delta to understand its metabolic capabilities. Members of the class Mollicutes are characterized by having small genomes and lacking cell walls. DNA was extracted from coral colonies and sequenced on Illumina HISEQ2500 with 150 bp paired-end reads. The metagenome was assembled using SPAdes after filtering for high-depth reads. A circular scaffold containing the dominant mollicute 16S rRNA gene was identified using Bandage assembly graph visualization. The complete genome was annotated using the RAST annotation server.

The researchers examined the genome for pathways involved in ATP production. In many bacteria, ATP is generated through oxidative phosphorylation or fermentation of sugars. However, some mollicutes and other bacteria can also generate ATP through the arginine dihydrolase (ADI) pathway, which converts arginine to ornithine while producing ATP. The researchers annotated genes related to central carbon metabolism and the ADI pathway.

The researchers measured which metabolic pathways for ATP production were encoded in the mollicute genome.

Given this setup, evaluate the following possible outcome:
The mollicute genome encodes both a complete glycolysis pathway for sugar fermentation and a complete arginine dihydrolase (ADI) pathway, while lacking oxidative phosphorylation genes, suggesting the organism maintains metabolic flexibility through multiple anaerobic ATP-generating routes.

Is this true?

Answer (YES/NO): NO